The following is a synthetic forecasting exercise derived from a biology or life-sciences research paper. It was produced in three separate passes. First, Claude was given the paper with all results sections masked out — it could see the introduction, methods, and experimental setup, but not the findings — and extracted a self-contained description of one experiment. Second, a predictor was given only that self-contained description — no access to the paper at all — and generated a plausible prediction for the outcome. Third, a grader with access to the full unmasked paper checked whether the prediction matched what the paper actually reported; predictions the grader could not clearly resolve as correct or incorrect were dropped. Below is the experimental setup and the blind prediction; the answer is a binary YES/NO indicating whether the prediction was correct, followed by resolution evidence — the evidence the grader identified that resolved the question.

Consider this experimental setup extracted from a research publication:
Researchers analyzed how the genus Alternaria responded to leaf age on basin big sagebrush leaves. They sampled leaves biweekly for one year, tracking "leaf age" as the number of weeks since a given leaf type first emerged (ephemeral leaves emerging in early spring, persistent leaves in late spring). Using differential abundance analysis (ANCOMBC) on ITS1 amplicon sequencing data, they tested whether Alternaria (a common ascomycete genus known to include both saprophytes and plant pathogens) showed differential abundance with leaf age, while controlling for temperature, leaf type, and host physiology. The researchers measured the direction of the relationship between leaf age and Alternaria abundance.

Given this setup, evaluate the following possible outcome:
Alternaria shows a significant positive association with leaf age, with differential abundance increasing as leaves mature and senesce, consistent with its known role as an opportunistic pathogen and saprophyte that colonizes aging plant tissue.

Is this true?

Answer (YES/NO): NO